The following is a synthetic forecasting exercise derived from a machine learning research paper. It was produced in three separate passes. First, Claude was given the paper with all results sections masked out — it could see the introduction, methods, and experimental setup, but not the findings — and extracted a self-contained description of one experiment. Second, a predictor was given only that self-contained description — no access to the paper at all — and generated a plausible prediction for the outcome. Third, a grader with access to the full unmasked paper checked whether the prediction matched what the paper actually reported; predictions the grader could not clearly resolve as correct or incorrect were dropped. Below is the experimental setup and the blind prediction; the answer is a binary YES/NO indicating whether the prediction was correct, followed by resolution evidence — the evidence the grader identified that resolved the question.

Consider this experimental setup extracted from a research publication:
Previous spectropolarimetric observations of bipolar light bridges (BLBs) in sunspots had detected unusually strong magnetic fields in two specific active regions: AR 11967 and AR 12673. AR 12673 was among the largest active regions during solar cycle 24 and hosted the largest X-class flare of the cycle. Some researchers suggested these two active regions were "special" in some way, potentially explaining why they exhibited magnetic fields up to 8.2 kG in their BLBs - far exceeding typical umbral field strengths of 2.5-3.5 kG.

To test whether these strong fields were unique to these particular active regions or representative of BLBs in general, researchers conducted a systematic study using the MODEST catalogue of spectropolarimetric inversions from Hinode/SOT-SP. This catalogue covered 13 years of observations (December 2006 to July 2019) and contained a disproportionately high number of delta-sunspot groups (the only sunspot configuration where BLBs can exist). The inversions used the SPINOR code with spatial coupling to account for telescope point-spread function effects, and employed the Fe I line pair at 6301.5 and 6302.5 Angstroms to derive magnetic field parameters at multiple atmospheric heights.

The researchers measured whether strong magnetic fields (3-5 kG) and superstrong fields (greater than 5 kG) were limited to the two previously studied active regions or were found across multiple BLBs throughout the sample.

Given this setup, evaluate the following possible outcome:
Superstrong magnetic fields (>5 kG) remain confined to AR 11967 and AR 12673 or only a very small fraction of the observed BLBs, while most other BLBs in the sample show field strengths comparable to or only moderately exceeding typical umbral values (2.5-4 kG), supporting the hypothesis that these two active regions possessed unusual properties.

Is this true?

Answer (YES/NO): NO